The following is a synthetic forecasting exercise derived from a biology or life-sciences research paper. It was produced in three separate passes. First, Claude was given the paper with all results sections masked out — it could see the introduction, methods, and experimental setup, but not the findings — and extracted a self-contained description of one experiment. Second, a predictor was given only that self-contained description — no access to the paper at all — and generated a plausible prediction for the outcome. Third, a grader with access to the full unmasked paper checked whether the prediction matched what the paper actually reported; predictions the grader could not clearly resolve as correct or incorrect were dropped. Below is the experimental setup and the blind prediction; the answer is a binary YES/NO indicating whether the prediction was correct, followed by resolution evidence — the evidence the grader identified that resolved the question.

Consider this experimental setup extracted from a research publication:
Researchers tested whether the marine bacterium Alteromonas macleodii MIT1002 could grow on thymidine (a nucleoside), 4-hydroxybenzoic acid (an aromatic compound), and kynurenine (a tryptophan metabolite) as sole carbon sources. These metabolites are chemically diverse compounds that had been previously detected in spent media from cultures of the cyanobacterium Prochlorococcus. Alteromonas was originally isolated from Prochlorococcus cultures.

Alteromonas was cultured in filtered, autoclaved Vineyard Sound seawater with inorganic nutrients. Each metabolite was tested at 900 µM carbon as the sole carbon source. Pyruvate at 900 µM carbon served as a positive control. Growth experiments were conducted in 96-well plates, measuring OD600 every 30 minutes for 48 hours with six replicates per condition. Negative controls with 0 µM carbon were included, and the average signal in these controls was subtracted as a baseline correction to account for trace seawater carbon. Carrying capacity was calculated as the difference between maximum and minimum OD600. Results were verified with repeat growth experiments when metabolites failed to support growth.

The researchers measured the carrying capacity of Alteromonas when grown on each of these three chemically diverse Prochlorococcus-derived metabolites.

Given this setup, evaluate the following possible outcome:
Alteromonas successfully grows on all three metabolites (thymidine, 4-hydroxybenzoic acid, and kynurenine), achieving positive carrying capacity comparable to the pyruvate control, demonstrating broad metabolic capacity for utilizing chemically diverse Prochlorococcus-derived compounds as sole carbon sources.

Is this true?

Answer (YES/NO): NO